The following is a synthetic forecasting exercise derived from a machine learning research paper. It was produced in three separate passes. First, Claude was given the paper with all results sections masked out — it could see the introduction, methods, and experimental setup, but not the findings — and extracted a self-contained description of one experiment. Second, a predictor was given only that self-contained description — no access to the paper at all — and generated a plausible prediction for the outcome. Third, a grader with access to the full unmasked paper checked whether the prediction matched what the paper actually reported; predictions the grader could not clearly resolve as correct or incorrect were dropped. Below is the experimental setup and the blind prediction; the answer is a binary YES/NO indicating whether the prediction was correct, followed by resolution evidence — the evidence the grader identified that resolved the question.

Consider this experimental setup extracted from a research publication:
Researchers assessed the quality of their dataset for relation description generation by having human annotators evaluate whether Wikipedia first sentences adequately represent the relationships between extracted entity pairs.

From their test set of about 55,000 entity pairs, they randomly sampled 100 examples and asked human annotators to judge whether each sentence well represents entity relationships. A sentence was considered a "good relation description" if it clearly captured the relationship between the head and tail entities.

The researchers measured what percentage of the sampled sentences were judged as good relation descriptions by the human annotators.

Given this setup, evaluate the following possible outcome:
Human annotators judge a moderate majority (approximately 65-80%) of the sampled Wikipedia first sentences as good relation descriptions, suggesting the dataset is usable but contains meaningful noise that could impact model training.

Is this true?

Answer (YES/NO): NO